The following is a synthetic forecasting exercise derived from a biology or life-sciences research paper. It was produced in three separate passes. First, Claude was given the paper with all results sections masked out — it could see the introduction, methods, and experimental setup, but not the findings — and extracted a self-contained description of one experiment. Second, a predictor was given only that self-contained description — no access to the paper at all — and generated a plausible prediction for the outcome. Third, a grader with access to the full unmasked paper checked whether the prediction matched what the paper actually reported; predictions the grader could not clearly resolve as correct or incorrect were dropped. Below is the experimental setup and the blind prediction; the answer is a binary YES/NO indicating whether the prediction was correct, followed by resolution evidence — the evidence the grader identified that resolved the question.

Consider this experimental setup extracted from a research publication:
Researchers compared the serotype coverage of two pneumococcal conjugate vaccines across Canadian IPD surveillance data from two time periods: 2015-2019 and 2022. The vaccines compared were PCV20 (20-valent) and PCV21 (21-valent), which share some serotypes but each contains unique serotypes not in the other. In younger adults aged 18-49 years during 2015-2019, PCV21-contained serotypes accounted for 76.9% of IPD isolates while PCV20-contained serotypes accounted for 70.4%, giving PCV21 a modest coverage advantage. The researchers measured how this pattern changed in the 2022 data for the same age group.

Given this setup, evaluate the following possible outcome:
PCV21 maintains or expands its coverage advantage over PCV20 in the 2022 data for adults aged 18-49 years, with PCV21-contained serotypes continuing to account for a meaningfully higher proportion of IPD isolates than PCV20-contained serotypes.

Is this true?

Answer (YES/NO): NO